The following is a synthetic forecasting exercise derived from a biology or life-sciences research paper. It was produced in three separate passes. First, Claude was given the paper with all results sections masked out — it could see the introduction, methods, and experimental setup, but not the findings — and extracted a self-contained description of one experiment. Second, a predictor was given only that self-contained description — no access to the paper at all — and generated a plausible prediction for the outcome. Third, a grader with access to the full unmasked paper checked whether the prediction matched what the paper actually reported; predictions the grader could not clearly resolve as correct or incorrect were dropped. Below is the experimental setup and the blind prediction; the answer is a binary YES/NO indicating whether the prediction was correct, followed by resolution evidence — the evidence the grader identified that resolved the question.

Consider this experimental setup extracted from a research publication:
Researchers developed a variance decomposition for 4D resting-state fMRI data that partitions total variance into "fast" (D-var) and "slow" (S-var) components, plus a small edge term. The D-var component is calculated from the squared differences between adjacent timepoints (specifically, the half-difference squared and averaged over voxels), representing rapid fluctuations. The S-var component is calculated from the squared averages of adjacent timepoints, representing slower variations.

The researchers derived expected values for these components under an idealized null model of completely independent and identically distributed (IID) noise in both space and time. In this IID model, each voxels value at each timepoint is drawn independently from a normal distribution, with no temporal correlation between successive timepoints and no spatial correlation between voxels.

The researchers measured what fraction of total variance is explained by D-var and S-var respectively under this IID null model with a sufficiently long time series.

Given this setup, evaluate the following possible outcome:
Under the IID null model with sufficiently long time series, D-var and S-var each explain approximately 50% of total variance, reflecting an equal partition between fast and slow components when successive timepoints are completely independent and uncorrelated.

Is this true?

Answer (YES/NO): YES